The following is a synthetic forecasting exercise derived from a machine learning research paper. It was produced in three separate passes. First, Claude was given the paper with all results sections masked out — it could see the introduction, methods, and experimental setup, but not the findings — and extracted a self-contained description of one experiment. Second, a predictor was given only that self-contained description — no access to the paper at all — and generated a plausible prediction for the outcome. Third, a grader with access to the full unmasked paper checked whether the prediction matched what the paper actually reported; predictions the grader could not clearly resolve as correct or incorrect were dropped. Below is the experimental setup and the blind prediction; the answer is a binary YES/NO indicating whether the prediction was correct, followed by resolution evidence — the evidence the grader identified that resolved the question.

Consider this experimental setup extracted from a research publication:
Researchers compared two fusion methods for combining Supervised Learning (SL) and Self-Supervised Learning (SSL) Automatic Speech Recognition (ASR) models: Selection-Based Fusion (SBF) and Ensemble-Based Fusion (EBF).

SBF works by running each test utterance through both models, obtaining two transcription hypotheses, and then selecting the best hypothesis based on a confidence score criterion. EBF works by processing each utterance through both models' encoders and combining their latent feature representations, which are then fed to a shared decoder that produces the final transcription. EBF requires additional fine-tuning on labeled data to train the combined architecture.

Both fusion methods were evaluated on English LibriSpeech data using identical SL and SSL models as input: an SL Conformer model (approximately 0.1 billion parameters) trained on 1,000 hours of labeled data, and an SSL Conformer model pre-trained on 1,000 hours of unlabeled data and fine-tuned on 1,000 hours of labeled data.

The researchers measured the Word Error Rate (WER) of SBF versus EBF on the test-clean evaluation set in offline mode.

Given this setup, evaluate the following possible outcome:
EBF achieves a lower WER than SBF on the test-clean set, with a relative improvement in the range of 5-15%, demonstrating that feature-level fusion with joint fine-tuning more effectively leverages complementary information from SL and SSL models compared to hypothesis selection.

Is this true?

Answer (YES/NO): NO